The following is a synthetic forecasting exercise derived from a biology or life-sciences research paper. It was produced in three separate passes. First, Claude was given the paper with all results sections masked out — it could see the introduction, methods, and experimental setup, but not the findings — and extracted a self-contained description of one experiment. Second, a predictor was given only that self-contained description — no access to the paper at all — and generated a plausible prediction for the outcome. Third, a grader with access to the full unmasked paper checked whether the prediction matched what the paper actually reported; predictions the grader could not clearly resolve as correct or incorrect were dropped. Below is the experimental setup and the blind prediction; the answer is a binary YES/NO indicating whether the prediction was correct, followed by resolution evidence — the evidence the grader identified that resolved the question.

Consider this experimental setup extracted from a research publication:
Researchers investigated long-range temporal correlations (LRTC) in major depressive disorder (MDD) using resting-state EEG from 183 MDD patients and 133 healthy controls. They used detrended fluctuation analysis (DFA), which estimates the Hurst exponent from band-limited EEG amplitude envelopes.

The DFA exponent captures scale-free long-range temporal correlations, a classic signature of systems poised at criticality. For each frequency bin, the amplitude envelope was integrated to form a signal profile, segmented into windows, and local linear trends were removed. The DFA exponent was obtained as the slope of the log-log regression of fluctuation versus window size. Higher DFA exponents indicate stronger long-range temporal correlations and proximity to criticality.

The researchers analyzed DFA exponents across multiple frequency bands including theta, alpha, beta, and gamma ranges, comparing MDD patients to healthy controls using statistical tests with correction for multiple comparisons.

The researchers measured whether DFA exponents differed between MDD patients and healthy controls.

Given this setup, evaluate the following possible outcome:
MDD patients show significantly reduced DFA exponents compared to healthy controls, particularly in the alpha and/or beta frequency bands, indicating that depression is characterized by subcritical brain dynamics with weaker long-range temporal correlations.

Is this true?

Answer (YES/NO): YES